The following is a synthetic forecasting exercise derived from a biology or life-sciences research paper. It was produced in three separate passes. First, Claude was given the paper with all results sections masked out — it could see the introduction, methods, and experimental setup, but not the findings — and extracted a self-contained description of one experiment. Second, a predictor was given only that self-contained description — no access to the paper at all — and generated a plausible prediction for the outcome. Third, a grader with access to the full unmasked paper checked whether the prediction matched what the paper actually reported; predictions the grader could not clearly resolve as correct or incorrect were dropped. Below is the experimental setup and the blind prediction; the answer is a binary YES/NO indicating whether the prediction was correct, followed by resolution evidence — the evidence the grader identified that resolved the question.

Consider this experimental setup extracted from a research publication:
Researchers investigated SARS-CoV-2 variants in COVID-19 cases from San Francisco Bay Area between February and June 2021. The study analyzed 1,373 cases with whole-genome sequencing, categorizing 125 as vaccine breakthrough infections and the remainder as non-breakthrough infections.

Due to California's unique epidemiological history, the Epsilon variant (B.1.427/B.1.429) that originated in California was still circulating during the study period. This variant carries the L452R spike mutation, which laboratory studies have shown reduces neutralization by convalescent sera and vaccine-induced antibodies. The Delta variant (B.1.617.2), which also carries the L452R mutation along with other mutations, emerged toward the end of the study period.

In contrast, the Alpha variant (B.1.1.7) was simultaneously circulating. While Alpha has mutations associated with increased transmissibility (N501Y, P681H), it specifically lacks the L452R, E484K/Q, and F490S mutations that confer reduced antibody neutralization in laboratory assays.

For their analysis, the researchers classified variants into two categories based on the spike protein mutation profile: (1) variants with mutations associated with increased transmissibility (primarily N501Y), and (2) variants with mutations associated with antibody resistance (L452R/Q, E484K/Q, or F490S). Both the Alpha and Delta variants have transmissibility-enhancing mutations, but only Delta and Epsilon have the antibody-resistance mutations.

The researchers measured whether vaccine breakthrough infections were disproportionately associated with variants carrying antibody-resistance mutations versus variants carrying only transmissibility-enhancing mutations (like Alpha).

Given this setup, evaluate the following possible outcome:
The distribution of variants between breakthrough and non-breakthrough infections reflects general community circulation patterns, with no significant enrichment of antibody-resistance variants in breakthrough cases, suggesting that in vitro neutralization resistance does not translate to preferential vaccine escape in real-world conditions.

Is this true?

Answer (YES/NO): NO